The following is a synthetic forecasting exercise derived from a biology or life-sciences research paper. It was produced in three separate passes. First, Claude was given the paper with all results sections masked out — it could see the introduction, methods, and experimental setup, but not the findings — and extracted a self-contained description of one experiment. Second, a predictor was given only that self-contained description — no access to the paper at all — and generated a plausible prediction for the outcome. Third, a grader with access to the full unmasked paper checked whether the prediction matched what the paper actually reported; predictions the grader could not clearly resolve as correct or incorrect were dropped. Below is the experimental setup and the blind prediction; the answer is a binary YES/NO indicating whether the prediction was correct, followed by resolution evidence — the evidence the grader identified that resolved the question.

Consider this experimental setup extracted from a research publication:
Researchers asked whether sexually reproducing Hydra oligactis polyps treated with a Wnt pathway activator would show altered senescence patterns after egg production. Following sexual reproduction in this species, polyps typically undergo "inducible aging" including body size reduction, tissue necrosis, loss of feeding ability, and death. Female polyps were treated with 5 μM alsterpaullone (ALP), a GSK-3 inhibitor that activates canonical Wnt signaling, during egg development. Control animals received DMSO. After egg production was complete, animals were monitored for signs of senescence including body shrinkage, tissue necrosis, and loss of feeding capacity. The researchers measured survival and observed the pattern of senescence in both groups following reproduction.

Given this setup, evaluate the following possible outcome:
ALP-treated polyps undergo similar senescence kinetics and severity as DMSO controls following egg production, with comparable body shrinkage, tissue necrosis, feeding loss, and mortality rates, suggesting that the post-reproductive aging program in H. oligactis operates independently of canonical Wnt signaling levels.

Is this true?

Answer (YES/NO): NO